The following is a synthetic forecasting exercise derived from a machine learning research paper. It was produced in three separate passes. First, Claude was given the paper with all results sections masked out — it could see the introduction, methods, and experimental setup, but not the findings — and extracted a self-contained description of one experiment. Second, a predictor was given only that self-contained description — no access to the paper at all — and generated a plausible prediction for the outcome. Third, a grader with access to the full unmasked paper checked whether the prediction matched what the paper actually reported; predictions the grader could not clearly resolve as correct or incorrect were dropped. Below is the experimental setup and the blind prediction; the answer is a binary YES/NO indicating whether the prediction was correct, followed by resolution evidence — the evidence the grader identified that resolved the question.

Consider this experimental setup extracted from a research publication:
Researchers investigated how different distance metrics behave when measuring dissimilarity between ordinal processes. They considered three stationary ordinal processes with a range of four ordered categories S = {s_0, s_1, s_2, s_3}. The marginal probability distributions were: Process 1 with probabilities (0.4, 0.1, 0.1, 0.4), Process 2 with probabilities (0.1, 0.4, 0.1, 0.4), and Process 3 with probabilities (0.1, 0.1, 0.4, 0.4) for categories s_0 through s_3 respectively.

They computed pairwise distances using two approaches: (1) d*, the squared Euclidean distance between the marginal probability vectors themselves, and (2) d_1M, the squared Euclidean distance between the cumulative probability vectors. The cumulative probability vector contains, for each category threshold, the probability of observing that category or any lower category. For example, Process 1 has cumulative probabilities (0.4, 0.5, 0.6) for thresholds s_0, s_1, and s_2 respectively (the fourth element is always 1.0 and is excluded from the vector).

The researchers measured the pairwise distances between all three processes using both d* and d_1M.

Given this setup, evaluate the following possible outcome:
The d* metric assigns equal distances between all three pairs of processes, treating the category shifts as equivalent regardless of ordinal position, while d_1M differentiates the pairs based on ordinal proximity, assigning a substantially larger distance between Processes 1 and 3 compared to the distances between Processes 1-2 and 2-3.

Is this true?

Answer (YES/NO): YES